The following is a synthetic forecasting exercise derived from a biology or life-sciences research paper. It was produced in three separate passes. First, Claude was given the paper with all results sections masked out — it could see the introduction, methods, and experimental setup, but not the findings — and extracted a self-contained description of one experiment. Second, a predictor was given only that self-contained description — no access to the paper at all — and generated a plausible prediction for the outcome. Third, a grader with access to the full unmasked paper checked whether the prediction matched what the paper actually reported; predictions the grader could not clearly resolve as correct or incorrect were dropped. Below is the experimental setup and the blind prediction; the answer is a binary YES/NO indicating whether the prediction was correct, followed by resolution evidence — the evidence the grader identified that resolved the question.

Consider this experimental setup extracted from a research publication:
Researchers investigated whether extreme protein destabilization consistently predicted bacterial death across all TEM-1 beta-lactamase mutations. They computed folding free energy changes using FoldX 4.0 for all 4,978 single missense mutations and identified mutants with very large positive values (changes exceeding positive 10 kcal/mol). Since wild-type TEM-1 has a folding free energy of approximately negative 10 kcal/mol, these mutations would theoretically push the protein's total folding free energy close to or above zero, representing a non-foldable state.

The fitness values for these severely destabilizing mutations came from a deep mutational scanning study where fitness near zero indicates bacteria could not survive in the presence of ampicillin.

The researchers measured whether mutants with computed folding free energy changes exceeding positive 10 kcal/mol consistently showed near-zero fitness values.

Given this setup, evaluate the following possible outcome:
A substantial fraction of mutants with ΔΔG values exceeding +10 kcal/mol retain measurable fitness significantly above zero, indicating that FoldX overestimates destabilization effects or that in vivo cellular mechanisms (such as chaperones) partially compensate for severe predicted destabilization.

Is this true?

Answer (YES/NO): NO